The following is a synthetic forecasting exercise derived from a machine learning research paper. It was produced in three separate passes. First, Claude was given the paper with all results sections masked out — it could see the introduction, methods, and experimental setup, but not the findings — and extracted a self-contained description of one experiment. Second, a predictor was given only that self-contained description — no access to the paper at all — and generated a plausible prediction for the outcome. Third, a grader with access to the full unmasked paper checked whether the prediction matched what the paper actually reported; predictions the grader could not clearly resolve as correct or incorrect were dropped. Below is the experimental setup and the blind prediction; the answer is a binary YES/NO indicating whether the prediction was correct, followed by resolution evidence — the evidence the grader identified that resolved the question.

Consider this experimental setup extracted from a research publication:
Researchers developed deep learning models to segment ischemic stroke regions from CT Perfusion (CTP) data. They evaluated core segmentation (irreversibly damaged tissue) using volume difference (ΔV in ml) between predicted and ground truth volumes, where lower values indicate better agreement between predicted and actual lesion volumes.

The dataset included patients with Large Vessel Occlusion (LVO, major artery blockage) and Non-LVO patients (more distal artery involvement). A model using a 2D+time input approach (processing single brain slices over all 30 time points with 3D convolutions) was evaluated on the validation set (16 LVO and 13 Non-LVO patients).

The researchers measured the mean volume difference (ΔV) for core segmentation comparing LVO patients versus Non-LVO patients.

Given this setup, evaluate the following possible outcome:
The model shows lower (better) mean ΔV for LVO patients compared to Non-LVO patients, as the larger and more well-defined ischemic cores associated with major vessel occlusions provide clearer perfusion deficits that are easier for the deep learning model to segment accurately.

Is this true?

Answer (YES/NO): NO